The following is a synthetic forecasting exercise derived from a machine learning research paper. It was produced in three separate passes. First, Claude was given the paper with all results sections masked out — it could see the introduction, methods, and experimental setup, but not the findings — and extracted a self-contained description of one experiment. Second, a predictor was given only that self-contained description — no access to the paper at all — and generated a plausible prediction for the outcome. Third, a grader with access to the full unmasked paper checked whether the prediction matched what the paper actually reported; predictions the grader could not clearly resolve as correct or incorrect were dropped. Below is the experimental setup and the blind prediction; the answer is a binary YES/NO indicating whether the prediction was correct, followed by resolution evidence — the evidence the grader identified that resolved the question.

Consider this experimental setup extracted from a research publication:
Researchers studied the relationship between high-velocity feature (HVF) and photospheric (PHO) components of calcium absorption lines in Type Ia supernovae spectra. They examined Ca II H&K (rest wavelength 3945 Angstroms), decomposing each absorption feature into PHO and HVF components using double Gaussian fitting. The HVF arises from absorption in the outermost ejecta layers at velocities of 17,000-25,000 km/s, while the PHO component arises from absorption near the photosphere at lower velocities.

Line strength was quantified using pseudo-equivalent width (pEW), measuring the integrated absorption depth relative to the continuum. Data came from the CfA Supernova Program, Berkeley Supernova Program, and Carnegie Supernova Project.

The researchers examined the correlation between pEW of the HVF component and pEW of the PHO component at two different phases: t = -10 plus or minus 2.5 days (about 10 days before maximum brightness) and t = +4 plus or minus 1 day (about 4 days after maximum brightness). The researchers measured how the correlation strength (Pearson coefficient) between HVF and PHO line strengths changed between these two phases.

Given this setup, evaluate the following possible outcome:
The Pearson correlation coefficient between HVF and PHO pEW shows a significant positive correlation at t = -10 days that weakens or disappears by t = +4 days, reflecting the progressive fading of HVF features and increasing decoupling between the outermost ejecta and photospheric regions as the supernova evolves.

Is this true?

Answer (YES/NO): NO